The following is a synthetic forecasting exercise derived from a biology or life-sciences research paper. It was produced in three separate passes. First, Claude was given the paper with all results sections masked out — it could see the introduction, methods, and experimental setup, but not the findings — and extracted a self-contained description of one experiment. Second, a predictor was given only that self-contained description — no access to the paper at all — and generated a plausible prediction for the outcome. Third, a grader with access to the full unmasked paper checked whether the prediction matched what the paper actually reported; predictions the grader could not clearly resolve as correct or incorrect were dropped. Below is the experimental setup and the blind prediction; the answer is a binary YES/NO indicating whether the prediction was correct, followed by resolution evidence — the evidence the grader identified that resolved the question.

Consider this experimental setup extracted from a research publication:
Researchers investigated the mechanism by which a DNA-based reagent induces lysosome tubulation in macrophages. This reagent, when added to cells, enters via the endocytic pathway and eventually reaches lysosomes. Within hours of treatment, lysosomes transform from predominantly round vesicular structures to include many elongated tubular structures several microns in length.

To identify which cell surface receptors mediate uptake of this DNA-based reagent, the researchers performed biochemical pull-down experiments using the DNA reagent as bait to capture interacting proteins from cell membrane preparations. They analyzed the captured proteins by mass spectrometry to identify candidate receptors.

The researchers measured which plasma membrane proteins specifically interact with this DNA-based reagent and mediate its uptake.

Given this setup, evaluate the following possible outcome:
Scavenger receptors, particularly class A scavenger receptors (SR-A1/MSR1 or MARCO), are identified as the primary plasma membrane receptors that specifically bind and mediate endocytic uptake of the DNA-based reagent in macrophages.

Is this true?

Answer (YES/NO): NO